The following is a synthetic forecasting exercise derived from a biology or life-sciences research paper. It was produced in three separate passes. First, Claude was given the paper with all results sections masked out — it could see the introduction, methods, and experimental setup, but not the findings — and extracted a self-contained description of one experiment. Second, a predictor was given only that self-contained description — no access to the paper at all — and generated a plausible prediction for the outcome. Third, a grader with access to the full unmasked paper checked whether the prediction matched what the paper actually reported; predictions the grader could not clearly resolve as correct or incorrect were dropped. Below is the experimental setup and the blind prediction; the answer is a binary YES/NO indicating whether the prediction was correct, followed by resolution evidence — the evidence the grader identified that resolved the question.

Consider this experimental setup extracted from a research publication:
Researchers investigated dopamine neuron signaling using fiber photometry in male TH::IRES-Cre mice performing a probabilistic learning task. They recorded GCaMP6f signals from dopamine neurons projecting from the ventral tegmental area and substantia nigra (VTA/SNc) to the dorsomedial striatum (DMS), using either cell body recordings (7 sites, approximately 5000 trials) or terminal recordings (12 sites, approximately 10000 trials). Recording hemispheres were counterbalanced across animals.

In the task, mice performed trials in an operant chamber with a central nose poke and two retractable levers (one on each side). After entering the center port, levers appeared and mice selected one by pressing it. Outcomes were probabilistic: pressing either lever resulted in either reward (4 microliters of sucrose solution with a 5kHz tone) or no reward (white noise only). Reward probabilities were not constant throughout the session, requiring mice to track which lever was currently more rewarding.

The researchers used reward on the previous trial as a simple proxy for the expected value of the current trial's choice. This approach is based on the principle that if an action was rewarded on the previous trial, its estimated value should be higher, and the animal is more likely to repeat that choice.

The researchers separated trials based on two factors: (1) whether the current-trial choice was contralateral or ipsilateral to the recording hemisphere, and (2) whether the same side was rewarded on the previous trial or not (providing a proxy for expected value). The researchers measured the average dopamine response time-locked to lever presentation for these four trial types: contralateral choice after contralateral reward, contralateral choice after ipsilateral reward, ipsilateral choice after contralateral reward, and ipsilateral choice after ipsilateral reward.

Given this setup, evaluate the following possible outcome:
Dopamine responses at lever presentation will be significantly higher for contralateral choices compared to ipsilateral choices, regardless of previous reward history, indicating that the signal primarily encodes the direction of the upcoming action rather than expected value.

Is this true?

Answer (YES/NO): NO